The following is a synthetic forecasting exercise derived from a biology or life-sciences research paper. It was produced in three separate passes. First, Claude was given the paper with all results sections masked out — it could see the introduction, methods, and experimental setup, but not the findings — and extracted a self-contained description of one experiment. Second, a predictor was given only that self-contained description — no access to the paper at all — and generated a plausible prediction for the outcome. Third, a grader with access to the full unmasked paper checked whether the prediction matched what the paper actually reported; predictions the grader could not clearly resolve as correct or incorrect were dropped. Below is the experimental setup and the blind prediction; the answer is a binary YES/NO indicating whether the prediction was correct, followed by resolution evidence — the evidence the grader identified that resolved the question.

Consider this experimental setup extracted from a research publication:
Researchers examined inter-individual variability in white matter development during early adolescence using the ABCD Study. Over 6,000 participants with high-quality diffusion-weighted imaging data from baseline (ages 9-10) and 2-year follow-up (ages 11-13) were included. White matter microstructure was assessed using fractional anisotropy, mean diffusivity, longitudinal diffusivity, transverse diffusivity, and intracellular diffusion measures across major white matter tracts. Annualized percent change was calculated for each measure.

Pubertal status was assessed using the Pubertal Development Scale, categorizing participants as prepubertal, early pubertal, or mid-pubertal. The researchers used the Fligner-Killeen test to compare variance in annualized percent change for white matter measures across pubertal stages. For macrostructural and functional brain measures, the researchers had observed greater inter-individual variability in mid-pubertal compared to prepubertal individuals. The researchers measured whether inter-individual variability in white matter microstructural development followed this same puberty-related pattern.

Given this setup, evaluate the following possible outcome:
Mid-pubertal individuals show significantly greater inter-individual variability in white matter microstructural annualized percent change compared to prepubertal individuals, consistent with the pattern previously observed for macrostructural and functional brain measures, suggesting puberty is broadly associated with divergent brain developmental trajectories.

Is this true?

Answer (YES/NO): NO